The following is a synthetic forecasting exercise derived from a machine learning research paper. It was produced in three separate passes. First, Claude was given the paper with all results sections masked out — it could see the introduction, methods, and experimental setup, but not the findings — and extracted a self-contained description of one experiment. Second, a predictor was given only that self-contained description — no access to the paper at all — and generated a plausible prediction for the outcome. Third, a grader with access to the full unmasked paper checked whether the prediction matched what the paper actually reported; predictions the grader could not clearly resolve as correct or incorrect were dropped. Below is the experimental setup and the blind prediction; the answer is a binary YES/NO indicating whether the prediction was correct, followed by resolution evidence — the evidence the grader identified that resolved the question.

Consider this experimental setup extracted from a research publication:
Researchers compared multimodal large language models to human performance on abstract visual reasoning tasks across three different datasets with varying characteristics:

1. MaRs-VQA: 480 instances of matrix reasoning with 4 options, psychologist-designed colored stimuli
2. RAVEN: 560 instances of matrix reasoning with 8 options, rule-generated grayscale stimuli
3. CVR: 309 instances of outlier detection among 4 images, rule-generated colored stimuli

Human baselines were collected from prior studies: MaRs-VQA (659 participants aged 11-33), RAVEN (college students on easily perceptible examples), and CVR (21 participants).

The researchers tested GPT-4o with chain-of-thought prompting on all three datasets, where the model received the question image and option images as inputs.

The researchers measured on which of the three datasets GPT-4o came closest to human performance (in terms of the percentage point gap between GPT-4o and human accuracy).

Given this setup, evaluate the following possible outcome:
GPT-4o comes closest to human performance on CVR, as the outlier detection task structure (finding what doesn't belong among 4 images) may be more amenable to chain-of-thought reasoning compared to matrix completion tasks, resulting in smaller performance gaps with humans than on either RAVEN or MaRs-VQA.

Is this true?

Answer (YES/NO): YES